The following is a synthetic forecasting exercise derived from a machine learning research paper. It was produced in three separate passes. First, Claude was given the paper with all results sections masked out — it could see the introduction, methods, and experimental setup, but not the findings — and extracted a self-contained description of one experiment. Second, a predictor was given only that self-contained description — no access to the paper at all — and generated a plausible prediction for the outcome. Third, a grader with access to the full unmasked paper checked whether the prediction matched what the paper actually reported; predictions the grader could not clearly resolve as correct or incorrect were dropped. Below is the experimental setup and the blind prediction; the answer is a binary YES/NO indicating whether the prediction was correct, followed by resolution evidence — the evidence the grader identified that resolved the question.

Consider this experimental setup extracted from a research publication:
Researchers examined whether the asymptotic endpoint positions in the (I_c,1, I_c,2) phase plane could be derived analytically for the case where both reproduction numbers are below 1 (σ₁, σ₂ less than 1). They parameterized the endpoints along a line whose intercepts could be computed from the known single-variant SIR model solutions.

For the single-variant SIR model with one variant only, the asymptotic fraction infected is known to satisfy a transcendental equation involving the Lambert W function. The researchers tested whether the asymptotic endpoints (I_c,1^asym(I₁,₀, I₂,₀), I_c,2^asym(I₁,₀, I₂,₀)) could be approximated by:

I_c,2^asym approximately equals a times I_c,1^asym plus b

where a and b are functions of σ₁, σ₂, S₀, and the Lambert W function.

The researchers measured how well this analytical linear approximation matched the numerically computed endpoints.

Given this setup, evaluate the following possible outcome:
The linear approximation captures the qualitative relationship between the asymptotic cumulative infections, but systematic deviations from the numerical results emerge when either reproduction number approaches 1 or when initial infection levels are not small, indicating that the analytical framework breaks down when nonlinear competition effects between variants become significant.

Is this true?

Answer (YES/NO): NO